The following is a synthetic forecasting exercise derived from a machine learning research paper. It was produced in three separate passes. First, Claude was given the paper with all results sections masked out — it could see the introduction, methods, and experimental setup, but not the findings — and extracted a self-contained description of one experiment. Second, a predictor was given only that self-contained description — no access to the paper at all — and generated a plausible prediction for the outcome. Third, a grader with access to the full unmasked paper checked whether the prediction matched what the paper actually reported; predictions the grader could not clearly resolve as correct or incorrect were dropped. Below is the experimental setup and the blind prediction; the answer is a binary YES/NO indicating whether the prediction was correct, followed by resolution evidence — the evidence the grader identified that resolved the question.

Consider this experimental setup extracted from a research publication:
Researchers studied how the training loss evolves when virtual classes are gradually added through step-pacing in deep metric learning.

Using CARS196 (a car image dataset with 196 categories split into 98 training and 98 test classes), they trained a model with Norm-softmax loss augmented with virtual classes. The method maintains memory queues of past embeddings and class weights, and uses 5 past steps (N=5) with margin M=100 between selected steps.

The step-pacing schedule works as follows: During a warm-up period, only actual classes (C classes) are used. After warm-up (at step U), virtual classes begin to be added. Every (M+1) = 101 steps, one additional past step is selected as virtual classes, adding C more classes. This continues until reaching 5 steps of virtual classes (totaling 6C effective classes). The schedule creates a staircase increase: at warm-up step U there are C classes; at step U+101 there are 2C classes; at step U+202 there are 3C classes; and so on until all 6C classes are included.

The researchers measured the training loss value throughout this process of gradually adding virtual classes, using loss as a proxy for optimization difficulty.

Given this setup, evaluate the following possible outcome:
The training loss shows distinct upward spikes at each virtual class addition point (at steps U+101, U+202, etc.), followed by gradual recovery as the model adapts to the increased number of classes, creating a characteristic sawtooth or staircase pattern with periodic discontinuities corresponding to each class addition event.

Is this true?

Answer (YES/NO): NO